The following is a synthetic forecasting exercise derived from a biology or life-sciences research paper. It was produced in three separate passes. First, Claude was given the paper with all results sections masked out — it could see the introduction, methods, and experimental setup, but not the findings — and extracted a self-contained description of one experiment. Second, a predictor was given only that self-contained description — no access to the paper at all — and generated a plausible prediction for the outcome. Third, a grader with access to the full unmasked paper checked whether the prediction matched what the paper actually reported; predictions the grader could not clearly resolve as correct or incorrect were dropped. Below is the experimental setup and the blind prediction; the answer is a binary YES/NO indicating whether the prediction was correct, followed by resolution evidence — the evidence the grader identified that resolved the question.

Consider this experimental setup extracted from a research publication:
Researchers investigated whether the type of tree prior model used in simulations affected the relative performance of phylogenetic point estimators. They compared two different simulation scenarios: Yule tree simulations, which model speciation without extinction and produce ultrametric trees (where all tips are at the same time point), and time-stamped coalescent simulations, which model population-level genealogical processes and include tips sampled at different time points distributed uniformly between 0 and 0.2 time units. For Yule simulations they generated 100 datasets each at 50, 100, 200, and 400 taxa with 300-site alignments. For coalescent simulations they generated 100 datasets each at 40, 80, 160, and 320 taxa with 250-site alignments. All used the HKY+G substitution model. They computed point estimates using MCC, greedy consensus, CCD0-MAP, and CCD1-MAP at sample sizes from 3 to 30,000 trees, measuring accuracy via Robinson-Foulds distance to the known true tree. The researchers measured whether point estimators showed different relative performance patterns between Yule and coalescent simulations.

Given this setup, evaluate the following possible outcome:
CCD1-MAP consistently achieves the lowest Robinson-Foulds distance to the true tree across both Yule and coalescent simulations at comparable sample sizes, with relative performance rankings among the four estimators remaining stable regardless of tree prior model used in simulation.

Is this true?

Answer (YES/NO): NO